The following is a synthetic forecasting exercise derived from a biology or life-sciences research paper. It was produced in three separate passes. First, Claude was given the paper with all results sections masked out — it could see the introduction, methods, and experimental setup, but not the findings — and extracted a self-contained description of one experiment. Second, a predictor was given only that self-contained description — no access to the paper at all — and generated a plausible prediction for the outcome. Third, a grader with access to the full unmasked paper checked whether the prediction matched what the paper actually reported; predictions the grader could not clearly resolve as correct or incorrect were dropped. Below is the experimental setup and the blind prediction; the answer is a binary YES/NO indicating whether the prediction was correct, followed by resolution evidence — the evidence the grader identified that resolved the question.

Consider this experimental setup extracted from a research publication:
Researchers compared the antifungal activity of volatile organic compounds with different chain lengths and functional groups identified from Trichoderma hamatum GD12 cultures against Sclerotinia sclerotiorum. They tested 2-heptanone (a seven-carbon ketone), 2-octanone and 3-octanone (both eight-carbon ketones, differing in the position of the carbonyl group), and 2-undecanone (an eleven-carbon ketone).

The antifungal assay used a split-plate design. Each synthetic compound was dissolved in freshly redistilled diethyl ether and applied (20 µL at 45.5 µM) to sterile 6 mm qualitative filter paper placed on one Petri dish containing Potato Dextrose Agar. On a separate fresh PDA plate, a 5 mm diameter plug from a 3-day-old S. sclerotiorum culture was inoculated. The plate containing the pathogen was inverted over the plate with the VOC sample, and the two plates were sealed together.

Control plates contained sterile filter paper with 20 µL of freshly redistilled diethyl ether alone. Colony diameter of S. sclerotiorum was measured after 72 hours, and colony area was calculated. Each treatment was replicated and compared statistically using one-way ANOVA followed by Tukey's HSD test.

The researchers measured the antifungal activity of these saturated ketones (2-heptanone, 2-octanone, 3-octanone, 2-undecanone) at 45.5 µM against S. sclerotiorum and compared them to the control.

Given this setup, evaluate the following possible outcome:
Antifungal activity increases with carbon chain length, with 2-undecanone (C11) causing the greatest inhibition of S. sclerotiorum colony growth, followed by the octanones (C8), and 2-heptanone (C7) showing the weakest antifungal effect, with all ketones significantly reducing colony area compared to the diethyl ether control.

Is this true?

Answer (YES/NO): NO